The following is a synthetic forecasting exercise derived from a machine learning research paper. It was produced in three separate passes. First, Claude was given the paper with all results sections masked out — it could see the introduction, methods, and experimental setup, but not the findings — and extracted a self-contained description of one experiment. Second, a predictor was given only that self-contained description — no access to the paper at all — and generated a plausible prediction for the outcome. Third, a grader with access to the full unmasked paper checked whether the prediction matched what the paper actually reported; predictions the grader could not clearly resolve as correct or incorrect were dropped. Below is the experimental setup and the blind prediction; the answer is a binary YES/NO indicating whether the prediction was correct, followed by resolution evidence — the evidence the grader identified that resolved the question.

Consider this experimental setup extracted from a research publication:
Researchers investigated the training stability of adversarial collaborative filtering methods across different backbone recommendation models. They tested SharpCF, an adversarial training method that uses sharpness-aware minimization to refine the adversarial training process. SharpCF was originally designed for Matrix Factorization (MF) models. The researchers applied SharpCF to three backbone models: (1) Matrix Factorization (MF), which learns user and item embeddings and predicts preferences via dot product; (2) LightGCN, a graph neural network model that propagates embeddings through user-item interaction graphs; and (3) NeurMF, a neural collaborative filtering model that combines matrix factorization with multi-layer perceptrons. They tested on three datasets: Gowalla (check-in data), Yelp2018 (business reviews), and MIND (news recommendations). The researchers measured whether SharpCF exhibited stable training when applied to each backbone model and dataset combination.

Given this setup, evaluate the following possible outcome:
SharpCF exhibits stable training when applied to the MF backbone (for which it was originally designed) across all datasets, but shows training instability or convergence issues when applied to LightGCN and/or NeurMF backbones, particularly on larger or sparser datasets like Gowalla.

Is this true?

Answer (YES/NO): NO